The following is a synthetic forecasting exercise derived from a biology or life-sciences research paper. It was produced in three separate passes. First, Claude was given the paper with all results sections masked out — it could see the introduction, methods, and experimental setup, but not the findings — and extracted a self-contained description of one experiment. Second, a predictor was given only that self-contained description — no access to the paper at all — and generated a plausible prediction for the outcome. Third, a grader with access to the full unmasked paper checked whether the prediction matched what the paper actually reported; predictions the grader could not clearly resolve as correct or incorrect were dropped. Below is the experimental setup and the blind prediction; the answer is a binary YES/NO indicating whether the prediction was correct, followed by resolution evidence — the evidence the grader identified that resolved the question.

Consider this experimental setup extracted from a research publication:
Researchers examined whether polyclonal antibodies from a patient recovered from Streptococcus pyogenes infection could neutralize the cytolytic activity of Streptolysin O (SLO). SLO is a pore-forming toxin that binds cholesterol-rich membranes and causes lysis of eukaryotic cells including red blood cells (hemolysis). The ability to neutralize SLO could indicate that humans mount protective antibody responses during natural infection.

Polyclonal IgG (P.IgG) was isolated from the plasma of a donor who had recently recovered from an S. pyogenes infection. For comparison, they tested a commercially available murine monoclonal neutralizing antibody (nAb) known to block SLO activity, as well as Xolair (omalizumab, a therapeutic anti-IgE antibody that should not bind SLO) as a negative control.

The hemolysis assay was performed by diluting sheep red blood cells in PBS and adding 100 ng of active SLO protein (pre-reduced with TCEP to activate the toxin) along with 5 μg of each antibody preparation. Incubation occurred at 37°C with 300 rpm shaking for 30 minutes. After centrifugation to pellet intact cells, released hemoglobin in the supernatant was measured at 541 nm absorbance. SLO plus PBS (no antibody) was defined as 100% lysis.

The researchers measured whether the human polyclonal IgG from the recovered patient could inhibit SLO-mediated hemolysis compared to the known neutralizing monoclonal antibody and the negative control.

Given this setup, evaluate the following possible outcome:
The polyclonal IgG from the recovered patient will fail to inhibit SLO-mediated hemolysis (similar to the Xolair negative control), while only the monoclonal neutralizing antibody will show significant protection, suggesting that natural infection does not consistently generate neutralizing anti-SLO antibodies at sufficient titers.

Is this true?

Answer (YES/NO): NO